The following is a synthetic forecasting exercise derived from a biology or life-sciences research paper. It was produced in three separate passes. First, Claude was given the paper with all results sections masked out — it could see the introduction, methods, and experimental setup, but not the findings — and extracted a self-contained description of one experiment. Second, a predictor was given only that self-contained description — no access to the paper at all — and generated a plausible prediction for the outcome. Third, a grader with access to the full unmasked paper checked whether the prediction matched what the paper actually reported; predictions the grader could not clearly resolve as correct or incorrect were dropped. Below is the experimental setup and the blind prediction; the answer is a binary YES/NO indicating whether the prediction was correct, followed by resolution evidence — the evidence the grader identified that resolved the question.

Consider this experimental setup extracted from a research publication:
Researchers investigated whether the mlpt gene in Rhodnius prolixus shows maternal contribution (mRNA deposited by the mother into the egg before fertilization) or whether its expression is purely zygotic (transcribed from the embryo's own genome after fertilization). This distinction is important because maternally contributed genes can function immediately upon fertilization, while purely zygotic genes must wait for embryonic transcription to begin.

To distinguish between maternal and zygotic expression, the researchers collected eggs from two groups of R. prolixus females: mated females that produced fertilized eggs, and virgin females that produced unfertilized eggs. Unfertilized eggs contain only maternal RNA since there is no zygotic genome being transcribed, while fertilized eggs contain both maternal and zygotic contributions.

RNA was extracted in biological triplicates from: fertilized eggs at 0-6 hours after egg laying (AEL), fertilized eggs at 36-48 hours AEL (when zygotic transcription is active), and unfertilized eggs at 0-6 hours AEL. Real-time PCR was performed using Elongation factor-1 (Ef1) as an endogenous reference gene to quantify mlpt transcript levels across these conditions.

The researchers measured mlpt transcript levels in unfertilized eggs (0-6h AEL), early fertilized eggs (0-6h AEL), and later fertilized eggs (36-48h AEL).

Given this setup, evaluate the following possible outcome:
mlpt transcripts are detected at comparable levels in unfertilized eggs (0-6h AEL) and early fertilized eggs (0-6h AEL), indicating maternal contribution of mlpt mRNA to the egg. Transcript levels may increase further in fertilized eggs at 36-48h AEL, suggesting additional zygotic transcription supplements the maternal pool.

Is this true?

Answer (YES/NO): YES